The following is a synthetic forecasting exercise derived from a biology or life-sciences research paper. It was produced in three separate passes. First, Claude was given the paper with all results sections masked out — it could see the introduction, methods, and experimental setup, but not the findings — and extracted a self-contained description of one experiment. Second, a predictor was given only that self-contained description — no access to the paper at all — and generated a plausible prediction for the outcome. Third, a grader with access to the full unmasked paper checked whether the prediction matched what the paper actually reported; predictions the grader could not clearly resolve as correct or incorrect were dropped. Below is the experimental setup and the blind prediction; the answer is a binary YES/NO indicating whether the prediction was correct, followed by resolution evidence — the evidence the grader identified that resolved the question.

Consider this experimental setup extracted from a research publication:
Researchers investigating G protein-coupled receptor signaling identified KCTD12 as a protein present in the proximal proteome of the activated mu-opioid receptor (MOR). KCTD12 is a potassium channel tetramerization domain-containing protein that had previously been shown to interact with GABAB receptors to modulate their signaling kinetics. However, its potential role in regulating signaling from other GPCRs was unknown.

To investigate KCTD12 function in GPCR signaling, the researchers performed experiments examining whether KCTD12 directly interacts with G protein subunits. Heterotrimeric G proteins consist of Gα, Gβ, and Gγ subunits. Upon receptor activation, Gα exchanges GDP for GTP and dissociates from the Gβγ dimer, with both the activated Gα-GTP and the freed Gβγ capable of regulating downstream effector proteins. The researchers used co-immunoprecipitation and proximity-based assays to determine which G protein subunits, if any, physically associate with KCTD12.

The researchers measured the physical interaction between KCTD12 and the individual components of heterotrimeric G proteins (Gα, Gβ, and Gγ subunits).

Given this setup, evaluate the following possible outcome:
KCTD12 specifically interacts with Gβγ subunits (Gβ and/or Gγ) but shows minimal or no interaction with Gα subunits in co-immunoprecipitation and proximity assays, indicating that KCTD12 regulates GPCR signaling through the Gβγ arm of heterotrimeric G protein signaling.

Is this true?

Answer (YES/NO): YES